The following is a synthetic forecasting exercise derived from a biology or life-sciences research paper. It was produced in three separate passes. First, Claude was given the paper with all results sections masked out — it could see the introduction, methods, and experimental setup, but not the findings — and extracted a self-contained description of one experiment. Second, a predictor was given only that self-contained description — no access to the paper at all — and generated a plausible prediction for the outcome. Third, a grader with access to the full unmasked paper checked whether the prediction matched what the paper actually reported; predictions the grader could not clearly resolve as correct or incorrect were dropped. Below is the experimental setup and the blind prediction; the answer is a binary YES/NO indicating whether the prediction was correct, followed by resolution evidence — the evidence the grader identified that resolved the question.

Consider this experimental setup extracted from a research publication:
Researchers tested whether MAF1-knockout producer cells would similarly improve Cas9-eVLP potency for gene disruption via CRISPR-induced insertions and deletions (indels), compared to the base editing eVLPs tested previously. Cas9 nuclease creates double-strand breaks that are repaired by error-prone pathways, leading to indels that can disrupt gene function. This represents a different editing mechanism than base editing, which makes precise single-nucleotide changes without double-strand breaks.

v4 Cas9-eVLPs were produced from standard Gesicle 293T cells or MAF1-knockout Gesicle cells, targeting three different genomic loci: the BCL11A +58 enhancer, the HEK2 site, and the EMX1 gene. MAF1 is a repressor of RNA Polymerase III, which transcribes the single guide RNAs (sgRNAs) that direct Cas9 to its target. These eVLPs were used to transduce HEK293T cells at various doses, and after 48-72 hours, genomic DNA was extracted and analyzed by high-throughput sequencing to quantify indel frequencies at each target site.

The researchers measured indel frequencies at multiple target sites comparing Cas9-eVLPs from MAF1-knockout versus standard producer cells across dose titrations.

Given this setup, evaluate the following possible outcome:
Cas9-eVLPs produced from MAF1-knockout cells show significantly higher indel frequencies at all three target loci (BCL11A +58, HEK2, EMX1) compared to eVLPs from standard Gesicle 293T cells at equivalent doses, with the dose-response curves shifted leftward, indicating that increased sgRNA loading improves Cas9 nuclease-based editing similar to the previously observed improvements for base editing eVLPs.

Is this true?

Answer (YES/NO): YES